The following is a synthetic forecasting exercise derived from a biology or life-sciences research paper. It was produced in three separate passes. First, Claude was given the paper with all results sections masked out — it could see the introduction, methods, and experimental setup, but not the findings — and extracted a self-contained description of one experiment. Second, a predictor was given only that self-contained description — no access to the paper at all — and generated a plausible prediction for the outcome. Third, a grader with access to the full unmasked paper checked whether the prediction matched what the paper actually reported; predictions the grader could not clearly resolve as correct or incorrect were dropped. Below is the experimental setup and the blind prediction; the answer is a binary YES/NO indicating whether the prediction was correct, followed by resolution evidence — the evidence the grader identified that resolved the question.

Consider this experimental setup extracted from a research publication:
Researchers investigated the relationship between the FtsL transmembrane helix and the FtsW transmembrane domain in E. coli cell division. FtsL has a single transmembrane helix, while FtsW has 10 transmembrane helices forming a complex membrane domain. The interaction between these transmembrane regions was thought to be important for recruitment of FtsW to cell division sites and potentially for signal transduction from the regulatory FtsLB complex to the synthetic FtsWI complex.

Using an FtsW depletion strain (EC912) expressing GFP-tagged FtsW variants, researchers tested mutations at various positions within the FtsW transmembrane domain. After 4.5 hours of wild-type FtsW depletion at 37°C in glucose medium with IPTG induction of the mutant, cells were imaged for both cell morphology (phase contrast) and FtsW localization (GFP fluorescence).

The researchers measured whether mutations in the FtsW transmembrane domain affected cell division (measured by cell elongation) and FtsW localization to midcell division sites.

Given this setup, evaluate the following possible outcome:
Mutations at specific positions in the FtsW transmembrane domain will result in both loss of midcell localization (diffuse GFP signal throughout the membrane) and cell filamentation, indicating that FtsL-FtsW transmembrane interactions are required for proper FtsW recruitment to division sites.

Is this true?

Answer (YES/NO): NO